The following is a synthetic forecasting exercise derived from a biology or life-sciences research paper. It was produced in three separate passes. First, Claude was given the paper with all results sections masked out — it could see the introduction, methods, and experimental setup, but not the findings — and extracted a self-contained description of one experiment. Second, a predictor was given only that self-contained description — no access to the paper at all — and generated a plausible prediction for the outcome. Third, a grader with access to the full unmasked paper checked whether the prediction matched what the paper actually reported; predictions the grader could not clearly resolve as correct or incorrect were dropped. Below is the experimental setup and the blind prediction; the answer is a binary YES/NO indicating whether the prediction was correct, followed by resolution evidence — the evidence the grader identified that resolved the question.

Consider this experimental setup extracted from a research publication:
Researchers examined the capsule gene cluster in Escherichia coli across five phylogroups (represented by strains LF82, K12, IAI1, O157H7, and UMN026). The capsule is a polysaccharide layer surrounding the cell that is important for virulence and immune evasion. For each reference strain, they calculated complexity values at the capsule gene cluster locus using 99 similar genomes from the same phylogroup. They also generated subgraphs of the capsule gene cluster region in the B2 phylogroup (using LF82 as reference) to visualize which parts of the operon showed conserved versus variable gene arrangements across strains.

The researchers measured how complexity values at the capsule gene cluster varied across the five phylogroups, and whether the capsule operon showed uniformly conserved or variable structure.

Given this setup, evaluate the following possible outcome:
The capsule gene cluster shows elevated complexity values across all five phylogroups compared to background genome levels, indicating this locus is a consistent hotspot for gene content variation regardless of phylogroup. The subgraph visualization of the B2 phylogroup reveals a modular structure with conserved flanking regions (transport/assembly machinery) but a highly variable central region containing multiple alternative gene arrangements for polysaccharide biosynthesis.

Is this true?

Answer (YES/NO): NO